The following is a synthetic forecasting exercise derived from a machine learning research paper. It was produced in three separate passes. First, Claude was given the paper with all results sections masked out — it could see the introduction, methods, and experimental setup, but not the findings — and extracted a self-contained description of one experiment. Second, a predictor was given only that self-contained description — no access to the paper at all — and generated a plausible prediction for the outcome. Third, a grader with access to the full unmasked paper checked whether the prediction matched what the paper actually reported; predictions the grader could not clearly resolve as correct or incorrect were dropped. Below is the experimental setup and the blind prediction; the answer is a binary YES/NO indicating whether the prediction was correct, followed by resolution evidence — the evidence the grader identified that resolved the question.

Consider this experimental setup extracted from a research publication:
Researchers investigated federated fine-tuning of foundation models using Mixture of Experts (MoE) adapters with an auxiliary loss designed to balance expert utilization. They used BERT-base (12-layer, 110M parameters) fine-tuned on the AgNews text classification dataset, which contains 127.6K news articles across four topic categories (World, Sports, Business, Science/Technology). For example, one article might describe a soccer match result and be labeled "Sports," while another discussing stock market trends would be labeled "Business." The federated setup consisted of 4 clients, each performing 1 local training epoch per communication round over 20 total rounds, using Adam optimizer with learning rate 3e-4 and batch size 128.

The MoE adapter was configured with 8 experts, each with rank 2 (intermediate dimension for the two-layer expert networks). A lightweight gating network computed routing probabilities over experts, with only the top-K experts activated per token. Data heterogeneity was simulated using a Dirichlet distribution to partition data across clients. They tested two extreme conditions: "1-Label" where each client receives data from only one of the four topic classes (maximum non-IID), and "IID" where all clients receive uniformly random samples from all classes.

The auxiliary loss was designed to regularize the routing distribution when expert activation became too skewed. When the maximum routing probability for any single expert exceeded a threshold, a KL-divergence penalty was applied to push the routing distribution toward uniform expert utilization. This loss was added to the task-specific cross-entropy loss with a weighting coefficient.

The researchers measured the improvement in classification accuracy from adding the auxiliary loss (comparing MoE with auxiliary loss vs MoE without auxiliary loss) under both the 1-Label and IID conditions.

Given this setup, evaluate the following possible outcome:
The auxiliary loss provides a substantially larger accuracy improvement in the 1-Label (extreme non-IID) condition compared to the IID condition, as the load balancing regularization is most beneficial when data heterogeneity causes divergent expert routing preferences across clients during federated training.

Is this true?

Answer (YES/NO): YES